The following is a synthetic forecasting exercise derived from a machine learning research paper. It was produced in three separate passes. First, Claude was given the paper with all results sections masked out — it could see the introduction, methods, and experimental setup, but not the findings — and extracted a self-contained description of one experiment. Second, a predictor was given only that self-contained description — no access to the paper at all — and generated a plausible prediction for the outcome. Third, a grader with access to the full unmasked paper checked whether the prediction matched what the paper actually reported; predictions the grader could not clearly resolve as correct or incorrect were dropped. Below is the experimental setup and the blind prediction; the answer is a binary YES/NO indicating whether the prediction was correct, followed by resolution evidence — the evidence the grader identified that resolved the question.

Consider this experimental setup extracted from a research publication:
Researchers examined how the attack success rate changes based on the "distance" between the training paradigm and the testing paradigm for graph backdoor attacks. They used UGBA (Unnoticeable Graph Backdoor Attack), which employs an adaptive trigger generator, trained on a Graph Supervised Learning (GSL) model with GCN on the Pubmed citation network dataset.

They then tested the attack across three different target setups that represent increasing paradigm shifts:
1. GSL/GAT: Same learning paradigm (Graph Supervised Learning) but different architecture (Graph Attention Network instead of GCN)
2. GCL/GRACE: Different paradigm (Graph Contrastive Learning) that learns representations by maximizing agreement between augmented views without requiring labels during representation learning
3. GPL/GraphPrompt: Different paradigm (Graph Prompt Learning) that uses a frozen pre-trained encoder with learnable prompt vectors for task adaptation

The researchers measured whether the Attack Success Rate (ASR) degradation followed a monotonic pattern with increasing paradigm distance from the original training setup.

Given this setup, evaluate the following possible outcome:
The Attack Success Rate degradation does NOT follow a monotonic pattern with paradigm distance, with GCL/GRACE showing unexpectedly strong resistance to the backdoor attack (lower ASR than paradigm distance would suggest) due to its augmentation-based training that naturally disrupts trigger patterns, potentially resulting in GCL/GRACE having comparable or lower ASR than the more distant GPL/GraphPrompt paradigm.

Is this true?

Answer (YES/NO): NO